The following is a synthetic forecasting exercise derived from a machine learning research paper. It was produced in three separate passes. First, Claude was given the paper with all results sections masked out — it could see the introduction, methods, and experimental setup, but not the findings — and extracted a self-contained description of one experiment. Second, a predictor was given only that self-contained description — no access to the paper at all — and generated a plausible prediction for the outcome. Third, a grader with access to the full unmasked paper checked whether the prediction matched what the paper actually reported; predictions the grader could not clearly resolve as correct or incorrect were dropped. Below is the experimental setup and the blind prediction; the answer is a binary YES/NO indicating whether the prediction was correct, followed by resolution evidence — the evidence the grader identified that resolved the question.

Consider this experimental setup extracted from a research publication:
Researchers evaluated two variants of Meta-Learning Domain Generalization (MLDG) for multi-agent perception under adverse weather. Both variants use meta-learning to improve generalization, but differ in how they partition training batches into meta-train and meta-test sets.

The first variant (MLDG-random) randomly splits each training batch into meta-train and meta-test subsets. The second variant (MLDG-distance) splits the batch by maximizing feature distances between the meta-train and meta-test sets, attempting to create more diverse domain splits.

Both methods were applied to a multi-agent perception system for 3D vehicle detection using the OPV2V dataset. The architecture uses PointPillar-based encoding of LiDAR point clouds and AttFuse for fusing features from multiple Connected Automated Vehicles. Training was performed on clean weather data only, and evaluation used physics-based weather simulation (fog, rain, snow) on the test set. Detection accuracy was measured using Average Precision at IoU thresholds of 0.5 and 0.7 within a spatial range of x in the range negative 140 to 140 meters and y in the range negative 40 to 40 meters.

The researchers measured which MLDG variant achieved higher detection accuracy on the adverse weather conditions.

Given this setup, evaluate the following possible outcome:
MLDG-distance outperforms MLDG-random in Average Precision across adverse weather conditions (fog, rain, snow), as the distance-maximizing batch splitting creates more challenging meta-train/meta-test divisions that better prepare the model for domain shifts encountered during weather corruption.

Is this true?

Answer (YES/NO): NO